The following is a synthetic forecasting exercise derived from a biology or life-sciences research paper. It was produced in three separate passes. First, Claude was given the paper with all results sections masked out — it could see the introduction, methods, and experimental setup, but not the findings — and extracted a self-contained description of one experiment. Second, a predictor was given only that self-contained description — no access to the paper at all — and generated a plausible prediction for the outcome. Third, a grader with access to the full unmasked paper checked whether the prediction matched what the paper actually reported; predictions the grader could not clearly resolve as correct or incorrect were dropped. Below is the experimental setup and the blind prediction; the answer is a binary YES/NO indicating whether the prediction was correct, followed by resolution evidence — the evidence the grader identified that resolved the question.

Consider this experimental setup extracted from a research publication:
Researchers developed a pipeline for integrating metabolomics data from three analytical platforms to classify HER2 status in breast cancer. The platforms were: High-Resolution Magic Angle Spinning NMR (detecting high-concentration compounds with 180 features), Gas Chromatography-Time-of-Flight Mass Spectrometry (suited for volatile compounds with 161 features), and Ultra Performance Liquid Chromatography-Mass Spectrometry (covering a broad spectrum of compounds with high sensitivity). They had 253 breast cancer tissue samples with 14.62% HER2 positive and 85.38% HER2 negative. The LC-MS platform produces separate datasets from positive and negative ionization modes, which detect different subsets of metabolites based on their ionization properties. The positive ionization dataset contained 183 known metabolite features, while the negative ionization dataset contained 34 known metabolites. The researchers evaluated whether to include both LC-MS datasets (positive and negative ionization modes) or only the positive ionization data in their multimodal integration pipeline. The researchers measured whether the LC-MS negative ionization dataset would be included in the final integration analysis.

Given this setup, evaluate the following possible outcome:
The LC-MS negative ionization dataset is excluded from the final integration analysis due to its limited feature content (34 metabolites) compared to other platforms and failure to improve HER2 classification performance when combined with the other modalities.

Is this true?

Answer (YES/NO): NO